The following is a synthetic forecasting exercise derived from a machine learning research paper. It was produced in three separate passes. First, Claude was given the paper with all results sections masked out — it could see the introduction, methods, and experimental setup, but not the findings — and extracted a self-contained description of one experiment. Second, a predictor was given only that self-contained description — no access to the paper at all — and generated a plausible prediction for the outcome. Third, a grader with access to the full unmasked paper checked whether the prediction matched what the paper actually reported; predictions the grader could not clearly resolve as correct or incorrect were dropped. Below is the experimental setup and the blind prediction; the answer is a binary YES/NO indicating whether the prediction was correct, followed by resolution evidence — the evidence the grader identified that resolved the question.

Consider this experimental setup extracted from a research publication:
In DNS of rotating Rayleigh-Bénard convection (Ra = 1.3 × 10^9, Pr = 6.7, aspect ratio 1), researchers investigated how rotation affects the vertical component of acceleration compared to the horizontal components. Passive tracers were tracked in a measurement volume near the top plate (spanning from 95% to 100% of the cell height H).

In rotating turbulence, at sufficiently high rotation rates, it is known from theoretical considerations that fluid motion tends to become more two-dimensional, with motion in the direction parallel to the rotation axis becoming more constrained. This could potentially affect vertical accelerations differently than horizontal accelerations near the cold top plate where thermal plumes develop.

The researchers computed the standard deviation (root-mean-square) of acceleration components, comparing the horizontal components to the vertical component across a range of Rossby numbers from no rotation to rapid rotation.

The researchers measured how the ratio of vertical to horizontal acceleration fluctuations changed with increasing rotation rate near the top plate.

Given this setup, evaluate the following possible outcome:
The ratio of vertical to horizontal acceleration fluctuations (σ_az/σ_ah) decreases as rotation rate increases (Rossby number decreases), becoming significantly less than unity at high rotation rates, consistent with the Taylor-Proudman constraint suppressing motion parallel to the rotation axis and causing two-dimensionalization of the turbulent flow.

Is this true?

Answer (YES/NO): NO